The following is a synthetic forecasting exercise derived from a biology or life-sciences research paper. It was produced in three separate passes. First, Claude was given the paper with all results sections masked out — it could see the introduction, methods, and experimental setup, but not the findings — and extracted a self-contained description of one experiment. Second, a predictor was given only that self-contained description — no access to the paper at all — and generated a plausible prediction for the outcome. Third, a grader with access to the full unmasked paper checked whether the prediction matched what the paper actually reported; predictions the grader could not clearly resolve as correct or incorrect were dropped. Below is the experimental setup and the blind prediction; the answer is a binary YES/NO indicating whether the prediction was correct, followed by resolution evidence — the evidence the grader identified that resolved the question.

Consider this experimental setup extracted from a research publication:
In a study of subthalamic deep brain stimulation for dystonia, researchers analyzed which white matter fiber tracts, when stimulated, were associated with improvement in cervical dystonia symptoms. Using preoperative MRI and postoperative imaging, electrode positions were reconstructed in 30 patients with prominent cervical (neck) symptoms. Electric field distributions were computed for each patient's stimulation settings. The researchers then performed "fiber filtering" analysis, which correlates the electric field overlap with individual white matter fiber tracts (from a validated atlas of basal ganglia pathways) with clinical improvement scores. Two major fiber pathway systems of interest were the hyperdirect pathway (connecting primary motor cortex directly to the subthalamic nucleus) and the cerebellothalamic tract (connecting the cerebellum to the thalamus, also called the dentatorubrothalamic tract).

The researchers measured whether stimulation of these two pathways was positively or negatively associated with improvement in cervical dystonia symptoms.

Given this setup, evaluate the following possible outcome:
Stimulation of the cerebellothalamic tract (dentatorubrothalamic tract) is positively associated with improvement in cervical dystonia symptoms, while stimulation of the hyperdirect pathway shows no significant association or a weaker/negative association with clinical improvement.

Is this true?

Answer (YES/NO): YES